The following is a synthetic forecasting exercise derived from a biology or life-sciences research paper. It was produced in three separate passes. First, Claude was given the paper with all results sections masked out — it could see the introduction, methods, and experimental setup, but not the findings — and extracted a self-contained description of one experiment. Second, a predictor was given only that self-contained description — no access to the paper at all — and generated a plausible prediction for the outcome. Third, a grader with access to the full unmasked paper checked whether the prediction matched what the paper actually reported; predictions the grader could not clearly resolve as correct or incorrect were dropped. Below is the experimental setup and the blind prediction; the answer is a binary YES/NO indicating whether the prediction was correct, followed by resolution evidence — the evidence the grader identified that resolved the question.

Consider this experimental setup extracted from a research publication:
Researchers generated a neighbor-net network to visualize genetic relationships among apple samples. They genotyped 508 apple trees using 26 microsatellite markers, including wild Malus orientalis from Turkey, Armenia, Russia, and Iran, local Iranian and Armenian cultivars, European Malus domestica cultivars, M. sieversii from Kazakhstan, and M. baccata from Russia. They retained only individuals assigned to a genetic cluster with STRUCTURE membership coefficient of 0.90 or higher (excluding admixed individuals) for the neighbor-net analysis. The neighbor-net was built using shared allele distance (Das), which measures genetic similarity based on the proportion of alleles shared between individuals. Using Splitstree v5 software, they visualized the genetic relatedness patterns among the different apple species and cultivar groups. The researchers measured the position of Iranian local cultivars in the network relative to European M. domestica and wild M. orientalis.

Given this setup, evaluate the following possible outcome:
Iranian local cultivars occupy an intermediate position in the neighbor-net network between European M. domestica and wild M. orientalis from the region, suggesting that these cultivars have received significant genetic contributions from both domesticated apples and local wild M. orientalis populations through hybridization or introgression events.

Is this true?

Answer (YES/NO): NO